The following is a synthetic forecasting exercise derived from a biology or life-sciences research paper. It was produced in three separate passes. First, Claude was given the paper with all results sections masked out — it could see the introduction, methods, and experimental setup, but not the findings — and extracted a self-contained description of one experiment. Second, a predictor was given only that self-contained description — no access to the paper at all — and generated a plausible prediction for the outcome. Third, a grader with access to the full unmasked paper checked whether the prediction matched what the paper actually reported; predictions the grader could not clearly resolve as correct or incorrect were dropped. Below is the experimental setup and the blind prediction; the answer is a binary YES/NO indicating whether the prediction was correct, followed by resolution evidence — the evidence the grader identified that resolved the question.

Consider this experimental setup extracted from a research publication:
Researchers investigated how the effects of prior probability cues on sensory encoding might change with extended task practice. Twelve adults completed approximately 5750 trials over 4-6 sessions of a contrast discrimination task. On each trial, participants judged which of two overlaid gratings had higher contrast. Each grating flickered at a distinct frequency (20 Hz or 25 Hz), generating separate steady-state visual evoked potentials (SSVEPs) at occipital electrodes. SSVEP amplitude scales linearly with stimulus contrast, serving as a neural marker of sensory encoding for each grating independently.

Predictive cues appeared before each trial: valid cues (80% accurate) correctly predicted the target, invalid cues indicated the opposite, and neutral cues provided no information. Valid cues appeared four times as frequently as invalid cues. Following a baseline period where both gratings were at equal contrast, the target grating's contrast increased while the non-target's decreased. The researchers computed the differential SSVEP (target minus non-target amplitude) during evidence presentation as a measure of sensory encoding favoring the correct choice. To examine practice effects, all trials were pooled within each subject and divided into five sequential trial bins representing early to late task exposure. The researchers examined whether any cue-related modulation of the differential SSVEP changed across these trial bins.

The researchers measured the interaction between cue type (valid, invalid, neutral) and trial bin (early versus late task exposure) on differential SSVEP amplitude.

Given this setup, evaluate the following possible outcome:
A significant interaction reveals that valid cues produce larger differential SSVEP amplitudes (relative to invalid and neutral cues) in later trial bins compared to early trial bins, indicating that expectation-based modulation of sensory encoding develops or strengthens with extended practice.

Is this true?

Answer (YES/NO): NO